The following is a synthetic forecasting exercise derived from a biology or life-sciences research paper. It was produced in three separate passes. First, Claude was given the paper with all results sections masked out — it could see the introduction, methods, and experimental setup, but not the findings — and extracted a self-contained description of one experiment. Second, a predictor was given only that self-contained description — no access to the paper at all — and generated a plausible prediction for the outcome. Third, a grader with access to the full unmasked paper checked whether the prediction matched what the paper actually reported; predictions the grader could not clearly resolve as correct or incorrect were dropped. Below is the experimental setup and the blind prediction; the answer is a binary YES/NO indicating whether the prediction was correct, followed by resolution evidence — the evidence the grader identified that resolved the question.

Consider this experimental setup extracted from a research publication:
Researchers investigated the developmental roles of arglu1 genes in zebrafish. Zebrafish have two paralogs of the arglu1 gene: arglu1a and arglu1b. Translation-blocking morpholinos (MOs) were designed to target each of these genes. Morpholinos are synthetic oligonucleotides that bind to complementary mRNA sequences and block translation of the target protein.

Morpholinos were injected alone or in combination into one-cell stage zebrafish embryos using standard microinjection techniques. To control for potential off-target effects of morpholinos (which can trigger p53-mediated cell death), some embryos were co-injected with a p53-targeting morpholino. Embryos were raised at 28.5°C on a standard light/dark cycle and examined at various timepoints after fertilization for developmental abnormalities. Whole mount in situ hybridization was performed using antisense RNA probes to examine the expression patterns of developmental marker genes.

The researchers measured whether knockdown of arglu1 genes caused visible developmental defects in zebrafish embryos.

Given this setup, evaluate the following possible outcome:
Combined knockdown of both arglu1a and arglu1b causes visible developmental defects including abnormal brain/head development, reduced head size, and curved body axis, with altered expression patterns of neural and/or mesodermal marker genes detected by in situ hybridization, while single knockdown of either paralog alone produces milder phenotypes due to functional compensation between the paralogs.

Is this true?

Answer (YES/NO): YES